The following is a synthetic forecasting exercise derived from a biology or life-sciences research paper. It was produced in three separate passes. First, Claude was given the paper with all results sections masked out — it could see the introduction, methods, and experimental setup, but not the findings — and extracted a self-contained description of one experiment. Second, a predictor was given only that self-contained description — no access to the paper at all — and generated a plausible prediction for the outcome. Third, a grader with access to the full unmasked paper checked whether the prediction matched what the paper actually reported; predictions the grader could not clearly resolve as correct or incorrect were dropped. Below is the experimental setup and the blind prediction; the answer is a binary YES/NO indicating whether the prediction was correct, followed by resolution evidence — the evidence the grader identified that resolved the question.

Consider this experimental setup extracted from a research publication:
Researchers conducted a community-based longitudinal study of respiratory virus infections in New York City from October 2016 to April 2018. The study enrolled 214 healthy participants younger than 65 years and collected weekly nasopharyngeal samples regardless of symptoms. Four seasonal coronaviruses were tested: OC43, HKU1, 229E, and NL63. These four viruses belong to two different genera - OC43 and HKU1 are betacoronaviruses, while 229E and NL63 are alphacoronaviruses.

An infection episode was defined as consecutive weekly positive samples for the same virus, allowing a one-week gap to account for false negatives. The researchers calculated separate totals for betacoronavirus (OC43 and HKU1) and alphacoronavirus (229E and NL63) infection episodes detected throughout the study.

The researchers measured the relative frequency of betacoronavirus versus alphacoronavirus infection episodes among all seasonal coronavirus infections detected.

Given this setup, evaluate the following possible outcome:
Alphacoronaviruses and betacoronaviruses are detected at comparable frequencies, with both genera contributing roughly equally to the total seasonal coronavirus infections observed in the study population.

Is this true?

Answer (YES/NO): NO